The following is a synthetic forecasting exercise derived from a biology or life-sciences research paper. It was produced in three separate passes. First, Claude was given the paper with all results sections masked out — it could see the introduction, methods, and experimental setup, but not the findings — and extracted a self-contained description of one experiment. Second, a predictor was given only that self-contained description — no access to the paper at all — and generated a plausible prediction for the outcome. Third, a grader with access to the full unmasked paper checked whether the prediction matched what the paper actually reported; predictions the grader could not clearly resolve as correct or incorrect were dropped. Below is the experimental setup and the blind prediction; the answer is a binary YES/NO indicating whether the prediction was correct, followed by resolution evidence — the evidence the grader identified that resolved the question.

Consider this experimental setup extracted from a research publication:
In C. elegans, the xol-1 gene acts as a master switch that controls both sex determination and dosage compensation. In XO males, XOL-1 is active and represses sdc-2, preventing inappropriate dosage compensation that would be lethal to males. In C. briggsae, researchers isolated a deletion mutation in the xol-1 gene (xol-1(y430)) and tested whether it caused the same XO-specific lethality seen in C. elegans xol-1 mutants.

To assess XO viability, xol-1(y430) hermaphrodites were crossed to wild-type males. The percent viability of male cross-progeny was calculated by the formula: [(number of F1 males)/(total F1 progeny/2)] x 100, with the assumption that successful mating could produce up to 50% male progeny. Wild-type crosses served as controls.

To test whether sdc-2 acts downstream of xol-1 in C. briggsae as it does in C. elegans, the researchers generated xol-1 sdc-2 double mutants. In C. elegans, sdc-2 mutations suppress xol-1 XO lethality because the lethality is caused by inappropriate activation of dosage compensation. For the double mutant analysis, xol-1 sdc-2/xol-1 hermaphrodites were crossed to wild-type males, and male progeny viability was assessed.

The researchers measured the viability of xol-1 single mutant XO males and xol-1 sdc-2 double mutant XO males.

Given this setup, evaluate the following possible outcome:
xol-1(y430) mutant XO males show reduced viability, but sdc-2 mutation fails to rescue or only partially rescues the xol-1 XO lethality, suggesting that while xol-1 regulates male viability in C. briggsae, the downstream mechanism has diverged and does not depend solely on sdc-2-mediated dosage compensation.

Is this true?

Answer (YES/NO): NO